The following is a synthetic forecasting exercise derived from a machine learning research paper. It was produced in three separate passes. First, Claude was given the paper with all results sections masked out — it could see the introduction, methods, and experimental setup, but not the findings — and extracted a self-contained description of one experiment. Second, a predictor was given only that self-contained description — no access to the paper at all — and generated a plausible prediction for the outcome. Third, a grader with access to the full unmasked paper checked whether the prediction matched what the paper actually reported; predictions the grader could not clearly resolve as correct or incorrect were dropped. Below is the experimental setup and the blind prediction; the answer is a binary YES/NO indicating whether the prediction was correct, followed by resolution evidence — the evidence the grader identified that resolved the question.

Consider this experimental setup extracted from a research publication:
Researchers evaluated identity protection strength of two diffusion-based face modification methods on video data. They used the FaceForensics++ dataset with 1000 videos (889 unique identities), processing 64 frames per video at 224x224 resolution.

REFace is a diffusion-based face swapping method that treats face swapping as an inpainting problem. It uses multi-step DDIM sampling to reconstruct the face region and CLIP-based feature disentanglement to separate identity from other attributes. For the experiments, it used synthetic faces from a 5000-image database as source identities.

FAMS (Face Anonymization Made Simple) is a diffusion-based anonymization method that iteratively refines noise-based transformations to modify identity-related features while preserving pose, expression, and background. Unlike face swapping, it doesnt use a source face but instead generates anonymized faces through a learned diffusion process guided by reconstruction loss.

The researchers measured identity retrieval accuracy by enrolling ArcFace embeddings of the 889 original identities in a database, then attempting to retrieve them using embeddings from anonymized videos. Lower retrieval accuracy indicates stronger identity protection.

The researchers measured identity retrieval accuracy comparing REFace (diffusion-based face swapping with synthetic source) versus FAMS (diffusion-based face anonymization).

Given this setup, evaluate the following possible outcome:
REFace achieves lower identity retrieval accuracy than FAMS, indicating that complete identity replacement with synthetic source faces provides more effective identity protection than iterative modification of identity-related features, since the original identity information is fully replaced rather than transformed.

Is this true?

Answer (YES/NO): YES